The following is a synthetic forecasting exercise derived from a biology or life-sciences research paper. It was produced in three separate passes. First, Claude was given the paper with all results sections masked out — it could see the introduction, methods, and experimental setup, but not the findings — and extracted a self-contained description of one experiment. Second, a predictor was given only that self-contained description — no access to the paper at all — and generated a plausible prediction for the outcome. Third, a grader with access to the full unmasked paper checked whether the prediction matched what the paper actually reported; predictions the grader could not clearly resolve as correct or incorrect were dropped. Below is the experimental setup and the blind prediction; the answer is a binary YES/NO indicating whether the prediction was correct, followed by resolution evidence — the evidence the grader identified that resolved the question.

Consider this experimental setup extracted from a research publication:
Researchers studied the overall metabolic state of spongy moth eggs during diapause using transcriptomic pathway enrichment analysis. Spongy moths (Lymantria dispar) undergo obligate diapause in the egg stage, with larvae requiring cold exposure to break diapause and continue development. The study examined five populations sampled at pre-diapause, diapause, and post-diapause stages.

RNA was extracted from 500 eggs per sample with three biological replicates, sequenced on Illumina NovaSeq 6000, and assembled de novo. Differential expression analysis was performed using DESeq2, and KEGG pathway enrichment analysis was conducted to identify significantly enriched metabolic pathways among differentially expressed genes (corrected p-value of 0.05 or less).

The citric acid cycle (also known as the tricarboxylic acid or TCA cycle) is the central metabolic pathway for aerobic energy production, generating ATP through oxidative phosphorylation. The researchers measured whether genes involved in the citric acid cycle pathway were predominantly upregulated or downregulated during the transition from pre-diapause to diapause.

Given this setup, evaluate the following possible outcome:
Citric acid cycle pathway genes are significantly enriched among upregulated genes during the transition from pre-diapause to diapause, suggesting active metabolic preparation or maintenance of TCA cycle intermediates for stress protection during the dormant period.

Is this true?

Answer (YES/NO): NO